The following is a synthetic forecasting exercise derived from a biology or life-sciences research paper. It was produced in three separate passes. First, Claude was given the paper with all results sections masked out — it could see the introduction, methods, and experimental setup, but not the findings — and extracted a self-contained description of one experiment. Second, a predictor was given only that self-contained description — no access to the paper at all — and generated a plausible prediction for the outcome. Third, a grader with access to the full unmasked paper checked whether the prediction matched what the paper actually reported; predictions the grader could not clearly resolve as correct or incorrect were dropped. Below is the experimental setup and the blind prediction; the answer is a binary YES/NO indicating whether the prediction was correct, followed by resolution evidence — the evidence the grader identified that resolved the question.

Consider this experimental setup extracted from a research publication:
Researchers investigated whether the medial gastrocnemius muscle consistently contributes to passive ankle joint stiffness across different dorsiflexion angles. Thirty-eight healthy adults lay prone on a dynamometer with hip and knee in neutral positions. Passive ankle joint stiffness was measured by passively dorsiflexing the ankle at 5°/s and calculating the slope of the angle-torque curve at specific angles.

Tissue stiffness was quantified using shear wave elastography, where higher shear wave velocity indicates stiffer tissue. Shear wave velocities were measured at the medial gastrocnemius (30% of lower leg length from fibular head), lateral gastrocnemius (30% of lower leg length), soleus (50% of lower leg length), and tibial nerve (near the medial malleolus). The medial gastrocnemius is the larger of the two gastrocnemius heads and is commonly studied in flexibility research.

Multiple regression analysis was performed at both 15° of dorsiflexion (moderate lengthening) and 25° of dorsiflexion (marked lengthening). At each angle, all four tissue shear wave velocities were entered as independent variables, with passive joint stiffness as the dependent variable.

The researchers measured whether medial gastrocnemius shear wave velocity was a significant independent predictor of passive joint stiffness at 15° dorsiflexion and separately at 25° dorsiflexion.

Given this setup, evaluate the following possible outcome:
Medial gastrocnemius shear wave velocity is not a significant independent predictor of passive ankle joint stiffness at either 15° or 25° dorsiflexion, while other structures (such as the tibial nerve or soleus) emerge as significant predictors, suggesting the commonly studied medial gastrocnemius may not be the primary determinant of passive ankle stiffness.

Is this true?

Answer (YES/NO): YES